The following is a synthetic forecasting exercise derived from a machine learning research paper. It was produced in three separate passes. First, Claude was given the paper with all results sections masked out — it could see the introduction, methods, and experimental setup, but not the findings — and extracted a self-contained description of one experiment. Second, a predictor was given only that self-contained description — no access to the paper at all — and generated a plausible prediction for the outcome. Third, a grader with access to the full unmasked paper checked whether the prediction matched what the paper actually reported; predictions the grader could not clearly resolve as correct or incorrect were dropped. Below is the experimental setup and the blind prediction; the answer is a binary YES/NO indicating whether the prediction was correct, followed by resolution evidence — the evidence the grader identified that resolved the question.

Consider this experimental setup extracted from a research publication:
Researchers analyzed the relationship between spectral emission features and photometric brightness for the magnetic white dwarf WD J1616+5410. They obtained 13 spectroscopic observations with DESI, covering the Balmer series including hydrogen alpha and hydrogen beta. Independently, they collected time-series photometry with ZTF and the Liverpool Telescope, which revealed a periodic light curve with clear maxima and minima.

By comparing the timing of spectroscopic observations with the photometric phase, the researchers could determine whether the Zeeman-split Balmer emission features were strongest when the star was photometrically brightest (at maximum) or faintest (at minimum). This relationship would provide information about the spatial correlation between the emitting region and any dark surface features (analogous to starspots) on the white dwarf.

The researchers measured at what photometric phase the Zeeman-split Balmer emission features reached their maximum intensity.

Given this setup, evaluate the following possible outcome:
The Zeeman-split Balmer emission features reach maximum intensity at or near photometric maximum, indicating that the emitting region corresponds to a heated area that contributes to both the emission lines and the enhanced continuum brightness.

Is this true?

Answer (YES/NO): NO